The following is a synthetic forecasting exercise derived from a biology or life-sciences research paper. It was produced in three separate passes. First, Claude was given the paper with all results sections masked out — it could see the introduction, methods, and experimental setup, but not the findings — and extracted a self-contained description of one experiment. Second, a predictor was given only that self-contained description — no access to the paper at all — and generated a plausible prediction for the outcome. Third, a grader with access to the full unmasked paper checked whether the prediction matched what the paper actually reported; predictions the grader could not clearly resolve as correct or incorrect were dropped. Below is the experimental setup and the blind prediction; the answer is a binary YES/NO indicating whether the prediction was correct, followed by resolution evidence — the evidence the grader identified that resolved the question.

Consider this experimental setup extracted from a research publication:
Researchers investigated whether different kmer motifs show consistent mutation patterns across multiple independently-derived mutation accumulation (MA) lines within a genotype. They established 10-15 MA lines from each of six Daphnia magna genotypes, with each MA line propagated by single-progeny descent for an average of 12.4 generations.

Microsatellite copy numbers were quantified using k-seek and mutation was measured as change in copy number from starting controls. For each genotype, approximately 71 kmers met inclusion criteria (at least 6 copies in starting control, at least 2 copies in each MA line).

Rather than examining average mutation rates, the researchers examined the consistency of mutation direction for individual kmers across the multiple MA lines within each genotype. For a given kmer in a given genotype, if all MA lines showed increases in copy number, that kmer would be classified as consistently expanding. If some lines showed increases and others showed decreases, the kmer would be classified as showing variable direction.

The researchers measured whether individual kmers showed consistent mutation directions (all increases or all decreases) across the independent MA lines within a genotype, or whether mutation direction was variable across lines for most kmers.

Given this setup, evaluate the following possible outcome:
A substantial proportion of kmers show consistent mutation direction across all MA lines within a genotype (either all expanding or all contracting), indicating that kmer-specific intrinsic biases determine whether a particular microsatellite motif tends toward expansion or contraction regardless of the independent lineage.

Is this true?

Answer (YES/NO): NO